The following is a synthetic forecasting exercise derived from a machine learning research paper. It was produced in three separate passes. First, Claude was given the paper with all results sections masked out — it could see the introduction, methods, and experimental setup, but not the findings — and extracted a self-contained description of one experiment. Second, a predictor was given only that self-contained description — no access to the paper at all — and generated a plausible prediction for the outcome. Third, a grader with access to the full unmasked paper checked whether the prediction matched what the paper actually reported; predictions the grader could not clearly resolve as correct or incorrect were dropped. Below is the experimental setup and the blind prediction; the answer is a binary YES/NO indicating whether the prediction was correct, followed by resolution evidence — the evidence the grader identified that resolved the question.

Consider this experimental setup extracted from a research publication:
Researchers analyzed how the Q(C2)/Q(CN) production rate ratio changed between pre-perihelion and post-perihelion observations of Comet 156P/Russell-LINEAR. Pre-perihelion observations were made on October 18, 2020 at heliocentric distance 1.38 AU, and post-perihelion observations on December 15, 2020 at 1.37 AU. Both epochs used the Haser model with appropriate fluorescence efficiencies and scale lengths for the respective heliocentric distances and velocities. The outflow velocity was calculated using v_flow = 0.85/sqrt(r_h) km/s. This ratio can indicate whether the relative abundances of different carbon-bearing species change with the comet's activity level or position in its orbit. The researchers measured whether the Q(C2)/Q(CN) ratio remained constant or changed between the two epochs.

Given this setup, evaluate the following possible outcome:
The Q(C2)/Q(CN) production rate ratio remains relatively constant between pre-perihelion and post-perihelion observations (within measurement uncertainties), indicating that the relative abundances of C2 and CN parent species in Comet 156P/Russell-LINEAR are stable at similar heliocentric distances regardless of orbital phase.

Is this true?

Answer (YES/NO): YES